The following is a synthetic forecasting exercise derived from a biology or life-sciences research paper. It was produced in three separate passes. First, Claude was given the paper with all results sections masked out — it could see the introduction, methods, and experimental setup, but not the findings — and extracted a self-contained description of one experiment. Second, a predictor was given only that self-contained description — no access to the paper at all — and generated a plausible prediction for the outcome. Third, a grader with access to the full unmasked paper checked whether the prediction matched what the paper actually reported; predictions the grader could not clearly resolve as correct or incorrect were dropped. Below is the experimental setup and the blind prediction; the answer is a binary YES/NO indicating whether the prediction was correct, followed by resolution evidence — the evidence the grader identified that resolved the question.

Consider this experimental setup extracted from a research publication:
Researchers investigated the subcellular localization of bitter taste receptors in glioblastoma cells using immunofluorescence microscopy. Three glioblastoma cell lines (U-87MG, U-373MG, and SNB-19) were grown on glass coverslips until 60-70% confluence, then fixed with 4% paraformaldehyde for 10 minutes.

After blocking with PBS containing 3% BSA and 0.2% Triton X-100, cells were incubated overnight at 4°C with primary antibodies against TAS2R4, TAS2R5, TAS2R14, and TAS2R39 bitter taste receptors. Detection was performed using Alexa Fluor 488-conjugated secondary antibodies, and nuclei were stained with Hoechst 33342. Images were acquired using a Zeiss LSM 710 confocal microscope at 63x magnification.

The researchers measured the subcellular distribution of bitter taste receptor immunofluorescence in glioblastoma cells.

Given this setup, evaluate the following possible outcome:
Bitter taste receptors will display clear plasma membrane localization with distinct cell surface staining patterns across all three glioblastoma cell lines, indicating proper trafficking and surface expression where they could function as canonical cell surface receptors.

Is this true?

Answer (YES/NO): NO